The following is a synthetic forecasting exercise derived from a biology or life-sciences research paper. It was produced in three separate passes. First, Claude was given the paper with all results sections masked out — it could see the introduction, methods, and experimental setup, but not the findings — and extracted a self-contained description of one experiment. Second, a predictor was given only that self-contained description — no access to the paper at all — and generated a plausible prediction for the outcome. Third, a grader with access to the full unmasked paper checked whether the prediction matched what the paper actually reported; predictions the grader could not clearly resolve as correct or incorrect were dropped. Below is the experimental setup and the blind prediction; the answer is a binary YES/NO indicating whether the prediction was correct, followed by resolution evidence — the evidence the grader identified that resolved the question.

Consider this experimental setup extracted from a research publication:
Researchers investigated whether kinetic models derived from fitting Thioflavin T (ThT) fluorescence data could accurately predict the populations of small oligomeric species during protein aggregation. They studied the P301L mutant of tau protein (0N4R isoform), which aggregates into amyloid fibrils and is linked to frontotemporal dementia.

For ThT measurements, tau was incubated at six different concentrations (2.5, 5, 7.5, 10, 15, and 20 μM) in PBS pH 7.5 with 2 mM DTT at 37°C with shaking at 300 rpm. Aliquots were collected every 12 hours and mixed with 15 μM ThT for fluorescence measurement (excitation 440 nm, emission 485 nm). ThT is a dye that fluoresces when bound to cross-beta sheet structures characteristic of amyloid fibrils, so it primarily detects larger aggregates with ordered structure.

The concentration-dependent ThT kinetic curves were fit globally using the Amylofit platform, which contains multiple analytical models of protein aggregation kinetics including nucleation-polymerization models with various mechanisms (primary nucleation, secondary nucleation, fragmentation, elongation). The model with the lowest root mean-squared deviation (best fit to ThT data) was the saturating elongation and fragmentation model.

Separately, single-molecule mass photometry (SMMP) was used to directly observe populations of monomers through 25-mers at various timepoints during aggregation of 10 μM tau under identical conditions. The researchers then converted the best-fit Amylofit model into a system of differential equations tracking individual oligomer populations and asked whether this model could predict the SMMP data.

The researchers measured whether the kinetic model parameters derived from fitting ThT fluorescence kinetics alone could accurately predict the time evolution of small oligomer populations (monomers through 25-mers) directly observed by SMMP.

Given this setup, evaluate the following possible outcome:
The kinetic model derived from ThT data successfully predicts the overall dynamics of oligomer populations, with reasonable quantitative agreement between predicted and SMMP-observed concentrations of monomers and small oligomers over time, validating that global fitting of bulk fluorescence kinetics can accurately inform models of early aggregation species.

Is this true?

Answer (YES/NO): NO